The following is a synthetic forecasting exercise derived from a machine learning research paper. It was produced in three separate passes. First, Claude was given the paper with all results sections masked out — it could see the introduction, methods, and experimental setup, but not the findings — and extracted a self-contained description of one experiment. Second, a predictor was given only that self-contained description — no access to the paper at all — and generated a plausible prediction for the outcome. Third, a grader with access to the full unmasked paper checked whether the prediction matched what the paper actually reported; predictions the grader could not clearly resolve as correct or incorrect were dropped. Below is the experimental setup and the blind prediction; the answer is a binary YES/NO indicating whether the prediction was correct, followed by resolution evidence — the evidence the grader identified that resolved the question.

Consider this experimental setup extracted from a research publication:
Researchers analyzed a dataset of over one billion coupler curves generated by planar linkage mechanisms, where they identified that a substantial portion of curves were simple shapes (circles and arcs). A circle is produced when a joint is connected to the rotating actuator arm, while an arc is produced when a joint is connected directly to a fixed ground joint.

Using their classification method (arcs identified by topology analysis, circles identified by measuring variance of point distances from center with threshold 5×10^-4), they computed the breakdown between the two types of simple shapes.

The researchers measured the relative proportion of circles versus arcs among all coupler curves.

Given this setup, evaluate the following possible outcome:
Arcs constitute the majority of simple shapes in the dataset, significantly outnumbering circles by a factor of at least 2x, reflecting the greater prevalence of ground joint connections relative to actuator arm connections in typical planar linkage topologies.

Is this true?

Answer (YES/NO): NO